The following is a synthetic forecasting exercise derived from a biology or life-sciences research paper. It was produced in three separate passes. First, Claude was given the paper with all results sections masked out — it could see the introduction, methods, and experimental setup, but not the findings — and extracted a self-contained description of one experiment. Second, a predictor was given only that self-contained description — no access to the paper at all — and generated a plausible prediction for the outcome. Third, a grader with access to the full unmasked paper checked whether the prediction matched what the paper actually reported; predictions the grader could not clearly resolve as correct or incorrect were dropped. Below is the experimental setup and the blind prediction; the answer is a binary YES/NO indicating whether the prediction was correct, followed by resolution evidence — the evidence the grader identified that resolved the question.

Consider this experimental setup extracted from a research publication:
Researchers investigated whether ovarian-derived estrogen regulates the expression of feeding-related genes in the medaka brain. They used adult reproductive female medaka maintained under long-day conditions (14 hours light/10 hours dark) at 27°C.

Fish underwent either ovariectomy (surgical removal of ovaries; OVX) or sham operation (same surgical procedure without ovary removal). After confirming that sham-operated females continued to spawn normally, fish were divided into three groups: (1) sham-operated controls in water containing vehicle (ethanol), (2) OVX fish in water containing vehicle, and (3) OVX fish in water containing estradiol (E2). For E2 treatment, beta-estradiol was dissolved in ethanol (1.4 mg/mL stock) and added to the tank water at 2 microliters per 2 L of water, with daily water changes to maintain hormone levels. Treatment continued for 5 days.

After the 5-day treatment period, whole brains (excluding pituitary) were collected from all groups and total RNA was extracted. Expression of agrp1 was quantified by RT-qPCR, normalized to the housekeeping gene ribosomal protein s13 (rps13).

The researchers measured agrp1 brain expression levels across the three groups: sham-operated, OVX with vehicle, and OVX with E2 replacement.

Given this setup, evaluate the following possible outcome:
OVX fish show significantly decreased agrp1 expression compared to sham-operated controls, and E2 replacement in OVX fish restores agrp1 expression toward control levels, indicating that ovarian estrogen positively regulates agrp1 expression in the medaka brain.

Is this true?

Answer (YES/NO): YES